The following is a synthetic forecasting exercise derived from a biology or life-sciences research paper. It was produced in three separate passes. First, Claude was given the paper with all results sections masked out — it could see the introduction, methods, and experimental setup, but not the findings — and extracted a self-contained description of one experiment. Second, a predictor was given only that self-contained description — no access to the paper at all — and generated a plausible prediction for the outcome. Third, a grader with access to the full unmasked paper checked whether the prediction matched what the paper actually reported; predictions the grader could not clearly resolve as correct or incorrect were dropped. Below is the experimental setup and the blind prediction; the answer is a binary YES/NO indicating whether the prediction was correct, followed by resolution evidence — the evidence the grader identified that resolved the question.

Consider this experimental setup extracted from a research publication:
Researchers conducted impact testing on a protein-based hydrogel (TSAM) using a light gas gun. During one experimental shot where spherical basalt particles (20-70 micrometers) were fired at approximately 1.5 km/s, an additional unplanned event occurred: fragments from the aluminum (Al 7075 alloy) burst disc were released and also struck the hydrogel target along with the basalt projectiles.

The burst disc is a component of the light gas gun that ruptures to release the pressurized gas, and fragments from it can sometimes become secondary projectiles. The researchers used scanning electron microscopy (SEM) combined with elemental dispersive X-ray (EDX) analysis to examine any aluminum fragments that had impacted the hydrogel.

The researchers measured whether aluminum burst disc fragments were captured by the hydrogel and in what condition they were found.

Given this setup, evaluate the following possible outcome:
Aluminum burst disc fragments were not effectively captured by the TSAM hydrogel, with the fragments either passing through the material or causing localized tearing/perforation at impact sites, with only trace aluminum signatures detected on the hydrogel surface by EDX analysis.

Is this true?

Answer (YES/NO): NO